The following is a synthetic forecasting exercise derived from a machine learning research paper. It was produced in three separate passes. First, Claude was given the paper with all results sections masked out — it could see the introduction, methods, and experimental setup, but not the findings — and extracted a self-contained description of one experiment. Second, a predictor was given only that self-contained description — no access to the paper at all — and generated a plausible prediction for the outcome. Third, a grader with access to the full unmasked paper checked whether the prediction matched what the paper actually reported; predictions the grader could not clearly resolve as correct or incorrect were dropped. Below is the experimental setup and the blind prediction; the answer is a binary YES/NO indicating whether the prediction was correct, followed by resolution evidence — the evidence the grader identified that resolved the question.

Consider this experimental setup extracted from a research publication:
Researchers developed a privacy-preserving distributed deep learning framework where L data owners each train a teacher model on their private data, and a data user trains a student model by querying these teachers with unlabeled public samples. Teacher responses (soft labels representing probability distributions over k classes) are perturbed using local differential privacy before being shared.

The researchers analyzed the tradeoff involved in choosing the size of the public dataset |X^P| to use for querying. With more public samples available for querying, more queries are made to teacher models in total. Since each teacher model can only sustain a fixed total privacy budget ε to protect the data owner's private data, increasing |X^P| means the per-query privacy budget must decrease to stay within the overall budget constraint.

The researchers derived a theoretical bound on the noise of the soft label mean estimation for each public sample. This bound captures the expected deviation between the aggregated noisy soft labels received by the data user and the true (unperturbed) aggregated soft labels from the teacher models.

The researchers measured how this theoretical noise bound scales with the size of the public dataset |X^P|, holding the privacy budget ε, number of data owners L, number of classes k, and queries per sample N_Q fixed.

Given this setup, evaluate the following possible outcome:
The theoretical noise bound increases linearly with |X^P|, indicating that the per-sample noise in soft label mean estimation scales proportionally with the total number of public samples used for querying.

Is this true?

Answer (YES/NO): YES